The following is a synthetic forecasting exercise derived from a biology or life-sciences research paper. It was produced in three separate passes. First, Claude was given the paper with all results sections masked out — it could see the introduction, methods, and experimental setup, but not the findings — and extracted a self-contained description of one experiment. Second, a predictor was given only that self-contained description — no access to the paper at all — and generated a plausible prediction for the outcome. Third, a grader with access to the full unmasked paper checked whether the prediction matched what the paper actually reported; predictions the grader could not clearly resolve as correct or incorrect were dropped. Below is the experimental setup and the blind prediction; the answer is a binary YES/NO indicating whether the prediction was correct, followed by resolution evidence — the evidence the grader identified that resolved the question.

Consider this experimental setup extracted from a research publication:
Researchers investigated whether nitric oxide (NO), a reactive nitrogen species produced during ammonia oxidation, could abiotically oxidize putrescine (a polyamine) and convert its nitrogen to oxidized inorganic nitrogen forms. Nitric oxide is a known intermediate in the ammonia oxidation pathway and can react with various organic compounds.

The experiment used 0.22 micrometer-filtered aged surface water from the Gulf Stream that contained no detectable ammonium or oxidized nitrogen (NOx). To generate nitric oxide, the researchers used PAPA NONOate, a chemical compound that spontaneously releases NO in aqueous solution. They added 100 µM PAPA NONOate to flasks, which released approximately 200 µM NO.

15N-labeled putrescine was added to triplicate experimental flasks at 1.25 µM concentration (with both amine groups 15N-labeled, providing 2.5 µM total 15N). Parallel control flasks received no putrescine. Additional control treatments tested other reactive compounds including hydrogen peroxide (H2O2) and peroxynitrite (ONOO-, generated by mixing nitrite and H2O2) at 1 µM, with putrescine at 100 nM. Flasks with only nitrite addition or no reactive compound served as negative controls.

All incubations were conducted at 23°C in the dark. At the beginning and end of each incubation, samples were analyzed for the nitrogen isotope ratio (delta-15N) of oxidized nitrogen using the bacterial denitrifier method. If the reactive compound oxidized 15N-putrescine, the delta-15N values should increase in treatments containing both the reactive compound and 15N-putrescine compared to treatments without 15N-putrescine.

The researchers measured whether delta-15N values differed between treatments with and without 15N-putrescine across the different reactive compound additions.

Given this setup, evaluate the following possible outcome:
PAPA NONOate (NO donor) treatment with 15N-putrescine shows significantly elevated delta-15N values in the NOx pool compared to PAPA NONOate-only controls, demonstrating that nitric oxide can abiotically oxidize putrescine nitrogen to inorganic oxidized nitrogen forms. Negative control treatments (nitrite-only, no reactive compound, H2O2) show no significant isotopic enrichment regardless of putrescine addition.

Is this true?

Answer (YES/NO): NO